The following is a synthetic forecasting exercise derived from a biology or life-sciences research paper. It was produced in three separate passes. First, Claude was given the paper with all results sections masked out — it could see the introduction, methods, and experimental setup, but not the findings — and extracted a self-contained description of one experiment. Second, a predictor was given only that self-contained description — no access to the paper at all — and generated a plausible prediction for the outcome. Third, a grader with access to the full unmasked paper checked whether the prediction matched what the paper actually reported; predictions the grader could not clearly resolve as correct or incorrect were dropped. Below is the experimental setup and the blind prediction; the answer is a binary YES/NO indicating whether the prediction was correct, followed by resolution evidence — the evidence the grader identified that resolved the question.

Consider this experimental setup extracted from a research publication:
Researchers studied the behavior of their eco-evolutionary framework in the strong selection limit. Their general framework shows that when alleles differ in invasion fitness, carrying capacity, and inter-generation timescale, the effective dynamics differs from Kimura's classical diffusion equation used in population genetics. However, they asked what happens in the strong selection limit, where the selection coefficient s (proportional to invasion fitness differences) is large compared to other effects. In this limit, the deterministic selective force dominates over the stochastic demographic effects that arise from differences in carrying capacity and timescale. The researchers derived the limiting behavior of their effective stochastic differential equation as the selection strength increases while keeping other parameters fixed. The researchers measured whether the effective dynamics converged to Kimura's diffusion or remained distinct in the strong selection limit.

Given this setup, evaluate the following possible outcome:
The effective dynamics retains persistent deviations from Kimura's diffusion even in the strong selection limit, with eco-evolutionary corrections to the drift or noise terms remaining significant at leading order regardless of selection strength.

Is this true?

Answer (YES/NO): NO